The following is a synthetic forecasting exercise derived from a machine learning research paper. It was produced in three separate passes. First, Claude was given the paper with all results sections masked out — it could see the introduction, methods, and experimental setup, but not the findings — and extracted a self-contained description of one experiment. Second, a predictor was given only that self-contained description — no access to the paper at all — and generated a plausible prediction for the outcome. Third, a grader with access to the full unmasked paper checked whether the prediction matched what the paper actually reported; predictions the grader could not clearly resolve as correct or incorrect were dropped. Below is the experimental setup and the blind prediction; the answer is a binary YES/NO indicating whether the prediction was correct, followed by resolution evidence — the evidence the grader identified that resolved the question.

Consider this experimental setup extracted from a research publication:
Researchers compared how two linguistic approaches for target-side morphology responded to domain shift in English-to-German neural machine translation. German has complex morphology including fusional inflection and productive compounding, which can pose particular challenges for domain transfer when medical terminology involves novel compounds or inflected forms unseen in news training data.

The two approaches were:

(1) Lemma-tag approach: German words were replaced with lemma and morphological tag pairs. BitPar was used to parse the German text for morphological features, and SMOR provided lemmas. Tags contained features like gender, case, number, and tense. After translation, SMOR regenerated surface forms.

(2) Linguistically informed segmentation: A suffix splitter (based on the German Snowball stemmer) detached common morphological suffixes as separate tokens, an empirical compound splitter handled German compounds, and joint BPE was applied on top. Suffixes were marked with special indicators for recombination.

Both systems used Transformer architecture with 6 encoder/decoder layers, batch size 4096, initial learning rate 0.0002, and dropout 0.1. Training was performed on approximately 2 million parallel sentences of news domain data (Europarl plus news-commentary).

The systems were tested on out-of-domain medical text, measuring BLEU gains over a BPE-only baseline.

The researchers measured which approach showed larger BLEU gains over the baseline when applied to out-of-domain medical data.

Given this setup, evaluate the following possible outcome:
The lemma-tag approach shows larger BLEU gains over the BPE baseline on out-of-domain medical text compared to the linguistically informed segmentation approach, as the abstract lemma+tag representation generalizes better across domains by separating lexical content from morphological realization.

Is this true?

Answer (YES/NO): YES